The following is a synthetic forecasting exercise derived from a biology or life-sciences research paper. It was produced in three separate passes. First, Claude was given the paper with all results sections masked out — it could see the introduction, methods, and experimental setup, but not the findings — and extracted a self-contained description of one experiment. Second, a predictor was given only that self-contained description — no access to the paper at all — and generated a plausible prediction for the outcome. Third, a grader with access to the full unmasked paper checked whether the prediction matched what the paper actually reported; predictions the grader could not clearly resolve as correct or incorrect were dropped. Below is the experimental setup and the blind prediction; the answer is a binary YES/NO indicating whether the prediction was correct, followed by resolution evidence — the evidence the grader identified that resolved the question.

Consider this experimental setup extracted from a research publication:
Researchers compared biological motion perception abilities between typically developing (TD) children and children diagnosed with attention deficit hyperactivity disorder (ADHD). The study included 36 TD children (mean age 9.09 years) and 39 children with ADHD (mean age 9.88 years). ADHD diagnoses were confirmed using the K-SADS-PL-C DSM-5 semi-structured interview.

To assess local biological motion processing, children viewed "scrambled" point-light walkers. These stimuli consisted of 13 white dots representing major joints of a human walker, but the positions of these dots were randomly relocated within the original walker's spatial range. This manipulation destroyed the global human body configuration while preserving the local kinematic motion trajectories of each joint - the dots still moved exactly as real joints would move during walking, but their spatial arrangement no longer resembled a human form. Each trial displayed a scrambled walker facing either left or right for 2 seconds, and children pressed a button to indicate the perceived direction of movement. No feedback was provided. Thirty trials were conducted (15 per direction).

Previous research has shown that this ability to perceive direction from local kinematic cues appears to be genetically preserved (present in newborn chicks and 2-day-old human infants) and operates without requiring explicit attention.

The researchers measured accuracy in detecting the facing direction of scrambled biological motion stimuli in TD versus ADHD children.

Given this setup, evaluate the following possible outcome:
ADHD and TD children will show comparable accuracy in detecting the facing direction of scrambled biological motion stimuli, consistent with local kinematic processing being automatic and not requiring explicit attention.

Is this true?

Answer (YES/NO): NO